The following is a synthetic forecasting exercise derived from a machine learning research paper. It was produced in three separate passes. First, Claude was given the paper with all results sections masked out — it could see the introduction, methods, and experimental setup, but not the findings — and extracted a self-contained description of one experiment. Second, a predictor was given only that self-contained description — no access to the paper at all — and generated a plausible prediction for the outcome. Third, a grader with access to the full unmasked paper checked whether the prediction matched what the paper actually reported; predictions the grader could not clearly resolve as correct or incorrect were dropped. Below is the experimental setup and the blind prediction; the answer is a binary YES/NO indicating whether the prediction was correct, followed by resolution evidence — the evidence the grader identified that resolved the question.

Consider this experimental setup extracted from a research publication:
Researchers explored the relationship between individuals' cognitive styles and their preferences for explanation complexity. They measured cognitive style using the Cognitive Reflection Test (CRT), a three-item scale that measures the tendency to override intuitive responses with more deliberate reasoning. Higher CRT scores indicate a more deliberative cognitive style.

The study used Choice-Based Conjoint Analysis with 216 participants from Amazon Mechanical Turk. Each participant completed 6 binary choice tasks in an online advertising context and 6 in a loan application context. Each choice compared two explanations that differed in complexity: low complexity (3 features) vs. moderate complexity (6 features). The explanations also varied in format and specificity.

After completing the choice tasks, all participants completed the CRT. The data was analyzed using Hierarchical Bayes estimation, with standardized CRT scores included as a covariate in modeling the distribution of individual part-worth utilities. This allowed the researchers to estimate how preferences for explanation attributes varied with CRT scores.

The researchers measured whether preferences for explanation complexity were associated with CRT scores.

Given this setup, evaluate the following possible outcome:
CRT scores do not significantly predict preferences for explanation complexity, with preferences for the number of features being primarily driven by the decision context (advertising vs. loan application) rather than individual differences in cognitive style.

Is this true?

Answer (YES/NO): NO